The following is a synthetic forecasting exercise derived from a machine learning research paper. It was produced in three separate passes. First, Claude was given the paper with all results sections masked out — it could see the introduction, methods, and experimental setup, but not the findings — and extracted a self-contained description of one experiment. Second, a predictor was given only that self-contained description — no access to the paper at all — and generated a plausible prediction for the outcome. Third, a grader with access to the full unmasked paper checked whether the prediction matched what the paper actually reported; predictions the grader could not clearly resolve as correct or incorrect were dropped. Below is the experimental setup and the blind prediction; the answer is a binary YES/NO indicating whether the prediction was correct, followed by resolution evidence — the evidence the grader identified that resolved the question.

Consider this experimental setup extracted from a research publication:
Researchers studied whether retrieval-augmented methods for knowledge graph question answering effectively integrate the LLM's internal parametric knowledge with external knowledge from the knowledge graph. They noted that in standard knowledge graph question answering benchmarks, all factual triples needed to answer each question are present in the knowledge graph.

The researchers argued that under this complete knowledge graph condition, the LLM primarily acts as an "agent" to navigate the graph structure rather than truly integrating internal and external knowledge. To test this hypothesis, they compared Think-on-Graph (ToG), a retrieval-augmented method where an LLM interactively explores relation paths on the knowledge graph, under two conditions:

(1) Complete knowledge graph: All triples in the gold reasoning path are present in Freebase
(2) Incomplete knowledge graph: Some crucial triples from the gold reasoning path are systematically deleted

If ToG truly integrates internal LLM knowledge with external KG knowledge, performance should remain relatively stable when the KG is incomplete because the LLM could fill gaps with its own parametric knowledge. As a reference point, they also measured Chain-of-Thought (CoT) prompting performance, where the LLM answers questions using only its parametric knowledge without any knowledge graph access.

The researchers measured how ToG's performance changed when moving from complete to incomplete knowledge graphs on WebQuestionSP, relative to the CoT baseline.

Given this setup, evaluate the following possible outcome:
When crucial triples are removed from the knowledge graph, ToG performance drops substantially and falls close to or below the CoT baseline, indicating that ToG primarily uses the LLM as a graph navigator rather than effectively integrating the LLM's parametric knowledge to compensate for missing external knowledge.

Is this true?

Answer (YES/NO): YES